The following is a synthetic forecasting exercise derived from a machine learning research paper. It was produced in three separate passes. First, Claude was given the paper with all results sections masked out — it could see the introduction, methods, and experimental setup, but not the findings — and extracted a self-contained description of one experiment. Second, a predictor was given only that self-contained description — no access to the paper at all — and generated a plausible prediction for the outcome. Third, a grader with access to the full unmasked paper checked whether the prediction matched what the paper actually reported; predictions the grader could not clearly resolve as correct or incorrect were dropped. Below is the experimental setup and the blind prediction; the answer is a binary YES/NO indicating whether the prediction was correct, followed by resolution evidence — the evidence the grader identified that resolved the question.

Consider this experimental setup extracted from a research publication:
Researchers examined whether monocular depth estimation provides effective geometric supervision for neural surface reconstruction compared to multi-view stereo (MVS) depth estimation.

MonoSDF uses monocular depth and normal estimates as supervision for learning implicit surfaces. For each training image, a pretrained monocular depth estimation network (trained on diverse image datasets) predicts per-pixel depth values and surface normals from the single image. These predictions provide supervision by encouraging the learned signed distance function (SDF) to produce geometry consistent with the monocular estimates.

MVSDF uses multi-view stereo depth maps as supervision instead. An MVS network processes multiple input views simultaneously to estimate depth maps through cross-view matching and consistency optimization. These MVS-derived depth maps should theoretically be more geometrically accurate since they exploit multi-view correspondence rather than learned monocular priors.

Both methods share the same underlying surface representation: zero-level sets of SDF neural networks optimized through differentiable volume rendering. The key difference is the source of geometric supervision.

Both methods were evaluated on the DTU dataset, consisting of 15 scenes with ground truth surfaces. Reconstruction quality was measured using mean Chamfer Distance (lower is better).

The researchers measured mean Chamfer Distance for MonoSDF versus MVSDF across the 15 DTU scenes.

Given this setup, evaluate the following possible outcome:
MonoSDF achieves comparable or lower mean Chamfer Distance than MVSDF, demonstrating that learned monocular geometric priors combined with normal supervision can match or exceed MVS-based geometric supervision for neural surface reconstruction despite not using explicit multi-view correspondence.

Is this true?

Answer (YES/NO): YES